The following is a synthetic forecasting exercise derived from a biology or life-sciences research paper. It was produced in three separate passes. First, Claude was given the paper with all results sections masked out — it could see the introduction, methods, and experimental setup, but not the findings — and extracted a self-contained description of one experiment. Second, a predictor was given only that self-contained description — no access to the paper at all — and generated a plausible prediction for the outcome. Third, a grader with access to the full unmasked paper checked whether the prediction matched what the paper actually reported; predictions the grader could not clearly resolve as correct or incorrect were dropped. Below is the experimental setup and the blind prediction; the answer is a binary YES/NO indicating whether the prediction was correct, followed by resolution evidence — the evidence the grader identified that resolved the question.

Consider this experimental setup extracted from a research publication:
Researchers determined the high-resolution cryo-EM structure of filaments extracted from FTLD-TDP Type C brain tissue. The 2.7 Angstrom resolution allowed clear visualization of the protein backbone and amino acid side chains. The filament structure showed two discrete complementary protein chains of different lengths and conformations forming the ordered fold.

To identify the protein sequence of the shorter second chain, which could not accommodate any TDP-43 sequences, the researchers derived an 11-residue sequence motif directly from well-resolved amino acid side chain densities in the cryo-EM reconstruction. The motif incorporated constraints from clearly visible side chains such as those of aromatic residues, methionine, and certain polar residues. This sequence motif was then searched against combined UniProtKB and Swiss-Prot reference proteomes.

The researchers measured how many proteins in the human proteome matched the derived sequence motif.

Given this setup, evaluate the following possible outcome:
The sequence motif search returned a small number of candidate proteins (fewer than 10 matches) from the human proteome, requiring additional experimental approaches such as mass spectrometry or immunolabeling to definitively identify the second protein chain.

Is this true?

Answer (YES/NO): NO